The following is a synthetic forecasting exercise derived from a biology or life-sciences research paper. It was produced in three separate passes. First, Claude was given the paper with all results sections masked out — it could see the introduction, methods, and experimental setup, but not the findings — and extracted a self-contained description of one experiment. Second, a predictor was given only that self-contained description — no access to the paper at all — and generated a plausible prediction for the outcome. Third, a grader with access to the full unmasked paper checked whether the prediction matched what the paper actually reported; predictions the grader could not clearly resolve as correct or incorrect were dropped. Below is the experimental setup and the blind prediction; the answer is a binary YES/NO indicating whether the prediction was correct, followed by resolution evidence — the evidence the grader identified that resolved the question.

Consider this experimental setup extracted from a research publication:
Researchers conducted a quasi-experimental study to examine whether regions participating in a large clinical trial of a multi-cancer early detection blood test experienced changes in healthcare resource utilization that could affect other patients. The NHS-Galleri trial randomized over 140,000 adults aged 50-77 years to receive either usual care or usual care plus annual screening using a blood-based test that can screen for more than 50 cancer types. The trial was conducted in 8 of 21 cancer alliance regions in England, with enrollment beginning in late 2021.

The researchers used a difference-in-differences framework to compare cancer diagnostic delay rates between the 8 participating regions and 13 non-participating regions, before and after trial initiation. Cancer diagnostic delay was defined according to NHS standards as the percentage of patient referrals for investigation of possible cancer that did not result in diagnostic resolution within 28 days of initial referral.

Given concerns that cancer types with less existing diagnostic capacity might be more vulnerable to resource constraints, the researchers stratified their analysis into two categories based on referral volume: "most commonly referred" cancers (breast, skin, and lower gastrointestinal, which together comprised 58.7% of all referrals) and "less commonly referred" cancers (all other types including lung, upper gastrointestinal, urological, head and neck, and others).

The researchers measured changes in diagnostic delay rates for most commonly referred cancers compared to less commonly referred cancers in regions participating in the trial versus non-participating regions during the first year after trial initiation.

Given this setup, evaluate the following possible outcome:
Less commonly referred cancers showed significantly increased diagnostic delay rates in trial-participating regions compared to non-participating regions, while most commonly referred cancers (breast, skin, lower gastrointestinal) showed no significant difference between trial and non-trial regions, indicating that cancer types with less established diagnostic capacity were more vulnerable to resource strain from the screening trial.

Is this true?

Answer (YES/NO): YES